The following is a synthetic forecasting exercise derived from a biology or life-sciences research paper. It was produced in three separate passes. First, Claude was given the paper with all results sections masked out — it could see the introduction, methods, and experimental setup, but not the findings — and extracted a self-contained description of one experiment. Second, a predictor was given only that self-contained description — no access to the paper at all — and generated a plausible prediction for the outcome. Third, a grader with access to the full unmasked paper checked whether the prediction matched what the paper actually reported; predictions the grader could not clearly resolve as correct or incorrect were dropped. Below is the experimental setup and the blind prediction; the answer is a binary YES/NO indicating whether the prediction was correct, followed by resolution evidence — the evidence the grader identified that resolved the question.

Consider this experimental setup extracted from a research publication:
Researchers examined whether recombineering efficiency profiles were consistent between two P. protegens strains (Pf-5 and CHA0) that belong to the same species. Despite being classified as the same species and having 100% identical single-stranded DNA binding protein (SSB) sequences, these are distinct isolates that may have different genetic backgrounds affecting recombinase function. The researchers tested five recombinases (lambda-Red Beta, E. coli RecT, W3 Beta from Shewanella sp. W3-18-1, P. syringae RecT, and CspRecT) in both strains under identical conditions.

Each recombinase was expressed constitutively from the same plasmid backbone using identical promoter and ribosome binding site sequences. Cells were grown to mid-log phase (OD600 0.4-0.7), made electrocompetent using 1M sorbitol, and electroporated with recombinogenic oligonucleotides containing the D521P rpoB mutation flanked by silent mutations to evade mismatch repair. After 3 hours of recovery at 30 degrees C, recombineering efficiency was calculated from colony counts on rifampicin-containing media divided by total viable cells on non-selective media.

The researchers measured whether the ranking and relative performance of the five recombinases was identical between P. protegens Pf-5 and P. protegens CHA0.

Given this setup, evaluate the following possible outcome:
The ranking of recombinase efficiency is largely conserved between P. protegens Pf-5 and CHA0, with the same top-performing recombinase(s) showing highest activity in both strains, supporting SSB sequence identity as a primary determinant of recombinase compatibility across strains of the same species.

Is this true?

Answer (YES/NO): NO